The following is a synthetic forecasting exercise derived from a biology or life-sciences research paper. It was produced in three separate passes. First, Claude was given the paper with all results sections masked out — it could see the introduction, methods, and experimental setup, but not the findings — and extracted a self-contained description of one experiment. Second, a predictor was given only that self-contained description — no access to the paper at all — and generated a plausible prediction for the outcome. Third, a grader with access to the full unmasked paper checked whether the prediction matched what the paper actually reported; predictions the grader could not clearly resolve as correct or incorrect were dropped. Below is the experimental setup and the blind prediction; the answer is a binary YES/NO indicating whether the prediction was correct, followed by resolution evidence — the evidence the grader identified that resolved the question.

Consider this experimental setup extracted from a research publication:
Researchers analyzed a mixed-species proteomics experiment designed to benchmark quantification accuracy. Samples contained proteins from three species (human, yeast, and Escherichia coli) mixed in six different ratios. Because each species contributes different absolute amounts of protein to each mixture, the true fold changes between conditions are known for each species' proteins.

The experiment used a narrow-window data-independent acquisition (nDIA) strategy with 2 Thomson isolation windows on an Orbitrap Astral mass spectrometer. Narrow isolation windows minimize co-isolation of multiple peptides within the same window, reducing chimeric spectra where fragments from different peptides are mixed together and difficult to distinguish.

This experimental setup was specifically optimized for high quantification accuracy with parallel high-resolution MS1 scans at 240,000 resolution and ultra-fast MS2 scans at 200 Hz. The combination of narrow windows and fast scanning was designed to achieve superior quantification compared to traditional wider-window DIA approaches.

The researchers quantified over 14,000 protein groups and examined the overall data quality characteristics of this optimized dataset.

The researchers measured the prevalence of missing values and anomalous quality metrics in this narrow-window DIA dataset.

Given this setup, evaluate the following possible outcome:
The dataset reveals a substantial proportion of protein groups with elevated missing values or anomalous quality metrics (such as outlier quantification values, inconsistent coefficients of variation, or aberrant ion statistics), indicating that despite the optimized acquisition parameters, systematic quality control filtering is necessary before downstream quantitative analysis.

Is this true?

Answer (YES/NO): NO